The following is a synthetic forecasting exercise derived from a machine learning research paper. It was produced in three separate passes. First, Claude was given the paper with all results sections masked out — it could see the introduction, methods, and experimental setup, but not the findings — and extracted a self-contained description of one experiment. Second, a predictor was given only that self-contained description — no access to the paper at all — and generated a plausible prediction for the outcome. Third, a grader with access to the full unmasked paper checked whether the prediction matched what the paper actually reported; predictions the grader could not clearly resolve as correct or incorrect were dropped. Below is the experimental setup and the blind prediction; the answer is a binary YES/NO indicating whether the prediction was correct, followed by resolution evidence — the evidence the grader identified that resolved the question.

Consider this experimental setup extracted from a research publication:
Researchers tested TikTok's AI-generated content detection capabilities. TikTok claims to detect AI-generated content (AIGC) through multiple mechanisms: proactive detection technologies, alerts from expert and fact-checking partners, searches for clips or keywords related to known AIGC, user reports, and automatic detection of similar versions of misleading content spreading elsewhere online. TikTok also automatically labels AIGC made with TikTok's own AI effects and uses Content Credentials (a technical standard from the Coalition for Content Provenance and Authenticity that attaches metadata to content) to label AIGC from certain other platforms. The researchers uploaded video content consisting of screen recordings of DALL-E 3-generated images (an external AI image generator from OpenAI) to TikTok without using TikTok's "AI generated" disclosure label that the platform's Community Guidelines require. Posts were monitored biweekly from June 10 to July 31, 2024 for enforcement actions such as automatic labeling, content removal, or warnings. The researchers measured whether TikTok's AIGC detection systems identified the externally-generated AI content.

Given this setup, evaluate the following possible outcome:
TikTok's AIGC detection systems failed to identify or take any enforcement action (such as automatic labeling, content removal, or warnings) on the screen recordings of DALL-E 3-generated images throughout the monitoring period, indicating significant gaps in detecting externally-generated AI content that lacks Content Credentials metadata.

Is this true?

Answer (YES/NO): YES